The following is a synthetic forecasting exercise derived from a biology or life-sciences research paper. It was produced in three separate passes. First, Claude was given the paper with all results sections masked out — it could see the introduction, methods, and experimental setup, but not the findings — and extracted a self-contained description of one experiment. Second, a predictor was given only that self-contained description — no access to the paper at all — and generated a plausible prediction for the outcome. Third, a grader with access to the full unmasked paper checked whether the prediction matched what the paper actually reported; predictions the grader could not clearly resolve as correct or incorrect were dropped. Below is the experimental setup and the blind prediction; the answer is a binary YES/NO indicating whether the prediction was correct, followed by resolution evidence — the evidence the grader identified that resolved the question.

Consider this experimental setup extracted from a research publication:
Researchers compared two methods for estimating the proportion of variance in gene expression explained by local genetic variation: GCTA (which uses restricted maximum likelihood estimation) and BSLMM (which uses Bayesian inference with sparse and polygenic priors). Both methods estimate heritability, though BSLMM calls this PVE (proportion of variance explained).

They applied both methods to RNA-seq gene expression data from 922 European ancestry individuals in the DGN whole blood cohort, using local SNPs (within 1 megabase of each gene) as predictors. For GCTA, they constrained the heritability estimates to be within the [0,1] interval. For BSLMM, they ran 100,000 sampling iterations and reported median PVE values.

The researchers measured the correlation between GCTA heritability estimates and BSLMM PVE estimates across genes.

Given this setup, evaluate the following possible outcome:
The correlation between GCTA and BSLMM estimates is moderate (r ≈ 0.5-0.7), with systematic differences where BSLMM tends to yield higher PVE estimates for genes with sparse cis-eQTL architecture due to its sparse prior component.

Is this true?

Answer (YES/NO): NO